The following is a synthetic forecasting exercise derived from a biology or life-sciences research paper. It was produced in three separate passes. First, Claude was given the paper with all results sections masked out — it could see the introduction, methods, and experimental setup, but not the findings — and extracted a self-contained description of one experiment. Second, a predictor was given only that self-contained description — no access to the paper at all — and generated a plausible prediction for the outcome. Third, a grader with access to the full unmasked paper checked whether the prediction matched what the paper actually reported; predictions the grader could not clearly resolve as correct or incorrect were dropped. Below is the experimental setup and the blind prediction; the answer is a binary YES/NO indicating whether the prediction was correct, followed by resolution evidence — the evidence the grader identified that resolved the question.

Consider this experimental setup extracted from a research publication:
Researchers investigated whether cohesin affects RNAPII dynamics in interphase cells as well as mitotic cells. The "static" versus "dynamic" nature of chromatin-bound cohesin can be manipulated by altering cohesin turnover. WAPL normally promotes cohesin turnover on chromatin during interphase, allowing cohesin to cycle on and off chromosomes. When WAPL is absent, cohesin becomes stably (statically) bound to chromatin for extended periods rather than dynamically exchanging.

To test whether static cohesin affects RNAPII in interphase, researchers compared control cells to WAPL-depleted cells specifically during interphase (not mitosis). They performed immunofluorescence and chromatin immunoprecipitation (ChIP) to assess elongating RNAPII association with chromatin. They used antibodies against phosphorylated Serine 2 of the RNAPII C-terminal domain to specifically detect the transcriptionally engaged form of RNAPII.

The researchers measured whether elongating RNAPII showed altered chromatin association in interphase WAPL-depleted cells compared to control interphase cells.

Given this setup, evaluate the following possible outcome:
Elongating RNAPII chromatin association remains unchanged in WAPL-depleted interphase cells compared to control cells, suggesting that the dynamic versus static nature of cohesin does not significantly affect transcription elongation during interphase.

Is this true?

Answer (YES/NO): NO